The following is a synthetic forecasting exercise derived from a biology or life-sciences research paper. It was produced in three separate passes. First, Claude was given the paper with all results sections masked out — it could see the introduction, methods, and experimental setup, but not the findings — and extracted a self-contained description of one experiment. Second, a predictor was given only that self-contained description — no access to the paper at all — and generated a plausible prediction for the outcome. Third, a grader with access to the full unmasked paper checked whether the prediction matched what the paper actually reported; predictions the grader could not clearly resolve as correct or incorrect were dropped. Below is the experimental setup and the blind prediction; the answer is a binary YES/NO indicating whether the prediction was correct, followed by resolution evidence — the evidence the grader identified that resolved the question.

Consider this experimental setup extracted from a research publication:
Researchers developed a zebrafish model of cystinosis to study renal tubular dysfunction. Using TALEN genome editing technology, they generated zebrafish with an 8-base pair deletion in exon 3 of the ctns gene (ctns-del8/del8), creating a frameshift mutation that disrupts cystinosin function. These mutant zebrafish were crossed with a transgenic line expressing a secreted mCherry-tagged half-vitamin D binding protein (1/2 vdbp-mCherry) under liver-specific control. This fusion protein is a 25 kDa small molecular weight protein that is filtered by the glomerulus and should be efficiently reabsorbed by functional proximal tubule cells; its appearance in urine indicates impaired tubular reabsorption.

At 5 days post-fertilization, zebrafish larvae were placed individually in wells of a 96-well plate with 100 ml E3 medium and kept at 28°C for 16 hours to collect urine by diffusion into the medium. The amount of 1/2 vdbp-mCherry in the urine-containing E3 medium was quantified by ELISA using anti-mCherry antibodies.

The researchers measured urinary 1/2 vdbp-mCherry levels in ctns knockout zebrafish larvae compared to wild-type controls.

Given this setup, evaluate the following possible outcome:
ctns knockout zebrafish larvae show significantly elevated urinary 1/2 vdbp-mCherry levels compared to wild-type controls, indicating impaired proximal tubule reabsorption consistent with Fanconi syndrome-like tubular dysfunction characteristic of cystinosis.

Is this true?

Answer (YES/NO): YES